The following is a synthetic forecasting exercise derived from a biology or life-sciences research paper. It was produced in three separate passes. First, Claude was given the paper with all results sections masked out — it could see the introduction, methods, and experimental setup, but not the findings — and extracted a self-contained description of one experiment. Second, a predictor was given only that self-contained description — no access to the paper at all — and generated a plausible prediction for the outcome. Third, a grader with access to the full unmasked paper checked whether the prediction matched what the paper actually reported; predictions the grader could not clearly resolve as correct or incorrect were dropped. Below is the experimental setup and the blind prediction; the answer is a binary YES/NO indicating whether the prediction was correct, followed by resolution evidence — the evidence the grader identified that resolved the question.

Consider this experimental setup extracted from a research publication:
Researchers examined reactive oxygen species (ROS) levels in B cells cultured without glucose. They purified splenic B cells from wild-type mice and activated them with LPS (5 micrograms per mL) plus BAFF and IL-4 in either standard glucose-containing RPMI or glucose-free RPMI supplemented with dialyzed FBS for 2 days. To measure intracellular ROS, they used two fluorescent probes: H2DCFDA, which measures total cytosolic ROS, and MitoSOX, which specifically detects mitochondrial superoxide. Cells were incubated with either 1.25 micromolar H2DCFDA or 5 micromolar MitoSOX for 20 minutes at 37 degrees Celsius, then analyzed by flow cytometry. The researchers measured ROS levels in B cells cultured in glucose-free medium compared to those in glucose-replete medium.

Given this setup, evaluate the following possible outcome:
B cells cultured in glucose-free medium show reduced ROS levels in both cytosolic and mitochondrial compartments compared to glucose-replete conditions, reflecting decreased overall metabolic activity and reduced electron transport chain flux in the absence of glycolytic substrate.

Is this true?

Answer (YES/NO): NO